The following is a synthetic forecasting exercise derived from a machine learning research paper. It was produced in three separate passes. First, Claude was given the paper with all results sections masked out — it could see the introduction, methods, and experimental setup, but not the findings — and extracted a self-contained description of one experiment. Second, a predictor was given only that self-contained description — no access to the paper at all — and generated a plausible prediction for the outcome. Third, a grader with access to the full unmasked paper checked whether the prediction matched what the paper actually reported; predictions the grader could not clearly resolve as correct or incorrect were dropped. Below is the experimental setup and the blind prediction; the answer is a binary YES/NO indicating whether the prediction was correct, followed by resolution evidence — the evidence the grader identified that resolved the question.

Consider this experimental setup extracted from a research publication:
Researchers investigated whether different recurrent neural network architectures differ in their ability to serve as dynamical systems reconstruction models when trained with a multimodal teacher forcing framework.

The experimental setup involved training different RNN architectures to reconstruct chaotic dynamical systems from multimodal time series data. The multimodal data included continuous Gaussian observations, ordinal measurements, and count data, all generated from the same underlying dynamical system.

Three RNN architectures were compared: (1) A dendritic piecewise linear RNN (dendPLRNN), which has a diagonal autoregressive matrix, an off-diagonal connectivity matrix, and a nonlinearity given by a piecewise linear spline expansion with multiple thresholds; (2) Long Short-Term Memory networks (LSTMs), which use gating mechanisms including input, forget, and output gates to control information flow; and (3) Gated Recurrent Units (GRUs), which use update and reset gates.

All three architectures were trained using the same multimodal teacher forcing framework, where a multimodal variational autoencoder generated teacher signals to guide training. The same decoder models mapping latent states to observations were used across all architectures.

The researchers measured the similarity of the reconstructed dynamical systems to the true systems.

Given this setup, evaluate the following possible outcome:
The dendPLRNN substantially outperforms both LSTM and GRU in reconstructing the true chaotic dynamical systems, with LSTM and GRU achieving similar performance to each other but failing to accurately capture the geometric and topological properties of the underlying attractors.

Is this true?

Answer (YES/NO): NO